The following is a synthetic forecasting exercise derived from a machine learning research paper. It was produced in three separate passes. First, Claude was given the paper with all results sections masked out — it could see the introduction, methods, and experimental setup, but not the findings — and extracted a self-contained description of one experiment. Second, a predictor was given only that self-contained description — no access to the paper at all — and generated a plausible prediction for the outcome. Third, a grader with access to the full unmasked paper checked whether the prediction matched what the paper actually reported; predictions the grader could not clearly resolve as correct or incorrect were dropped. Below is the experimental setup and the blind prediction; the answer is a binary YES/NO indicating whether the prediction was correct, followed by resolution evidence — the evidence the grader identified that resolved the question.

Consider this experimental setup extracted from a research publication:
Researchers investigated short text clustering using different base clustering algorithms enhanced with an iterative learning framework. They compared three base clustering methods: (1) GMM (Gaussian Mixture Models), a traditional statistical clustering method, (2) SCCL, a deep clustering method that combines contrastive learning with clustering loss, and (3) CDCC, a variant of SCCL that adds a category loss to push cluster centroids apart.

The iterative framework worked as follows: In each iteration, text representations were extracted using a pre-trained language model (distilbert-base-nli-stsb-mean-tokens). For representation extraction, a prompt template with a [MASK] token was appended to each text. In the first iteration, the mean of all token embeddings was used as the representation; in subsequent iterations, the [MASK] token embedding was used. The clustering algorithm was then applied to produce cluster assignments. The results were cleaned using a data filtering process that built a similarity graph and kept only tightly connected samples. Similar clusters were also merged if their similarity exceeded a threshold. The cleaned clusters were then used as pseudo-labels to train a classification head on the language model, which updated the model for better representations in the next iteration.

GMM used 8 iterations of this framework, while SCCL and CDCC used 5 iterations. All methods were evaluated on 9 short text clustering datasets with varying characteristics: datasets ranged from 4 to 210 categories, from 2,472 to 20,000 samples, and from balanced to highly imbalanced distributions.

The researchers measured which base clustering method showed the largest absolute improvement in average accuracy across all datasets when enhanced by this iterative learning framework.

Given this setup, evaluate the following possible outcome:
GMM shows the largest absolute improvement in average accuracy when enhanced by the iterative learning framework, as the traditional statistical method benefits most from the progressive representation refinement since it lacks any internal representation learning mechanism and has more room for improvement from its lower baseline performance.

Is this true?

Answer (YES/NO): YES